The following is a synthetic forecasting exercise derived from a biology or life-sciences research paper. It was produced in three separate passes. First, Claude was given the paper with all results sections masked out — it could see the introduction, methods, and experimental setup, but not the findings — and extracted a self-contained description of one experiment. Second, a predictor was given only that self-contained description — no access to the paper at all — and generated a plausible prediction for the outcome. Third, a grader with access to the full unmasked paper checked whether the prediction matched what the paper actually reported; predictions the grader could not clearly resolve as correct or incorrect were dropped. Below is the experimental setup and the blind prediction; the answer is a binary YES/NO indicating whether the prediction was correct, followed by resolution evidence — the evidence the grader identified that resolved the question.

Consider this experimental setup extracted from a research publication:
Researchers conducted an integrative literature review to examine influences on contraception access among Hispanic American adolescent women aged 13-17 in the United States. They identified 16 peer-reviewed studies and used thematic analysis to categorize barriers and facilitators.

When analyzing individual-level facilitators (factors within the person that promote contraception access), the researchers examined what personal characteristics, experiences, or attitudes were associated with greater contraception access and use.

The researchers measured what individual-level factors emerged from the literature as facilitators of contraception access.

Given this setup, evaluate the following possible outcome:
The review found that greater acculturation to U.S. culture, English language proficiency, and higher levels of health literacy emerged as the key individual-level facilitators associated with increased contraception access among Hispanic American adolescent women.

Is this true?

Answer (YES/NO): NO